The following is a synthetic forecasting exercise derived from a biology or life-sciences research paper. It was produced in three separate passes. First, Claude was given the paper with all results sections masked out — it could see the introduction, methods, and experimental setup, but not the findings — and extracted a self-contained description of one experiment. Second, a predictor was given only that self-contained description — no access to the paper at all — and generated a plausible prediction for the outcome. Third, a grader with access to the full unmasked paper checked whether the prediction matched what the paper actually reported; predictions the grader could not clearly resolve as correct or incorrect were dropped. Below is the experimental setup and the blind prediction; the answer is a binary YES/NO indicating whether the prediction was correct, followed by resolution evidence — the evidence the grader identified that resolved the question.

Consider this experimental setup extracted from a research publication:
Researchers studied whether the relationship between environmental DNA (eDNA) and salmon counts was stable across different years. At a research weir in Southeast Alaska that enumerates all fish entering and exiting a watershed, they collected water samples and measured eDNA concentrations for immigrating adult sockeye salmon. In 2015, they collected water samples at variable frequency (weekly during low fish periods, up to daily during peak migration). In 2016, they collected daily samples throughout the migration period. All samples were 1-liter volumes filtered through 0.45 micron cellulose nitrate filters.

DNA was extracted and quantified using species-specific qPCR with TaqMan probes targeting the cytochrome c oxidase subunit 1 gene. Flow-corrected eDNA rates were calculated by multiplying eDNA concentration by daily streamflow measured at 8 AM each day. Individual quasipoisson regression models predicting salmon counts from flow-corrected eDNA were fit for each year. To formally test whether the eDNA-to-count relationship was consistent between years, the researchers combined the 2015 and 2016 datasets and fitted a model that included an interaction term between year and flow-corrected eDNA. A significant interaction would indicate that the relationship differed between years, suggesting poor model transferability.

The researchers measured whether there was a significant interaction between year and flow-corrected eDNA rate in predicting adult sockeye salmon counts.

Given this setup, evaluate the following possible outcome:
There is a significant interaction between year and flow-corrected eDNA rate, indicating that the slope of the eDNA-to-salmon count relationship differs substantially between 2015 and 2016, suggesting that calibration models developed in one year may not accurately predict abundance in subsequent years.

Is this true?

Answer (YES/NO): NO